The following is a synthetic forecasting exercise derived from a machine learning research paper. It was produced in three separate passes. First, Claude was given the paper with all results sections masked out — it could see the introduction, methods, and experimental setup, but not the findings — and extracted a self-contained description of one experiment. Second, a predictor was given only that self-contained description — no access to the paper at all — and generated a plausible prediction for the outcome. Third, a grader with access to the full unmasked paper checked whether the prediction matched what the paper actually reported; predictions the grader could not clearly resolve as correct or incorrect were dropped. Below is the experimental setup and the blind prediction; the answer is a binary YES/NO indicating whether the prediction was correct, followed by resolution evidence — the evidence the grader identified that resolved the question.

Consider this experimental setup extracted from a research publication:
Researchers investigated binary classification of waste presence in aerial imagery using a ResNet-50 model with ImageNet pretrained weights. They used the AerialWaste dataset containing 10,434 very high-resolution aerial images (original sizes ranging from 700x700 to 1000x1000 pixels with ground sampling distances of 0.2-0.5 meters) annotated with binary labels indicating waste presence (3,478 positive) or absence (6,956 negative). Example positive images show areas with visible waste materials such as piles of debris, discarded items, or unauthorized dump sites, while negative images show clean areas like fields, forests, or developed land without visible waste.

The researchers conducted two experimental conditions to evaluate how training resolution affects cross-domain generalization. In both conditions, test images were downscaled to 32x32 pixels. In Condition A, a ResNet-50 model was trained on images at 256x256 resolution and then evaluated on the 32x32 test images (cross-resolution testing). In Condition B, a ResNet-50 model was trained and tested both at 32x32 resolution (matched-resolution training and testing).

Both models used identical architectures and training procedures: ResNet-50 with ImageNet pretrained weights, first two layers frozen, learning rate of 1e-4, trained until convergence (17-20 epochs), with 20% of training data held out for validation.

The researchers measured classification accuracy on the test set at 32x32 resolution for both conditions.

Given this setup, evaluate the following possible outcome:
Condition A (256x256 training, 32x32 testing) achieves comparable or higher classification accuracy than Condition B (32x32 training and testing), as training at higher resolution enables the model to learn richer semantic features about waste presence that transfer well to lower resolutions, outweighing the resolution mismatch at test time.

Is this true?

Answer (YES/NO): NO